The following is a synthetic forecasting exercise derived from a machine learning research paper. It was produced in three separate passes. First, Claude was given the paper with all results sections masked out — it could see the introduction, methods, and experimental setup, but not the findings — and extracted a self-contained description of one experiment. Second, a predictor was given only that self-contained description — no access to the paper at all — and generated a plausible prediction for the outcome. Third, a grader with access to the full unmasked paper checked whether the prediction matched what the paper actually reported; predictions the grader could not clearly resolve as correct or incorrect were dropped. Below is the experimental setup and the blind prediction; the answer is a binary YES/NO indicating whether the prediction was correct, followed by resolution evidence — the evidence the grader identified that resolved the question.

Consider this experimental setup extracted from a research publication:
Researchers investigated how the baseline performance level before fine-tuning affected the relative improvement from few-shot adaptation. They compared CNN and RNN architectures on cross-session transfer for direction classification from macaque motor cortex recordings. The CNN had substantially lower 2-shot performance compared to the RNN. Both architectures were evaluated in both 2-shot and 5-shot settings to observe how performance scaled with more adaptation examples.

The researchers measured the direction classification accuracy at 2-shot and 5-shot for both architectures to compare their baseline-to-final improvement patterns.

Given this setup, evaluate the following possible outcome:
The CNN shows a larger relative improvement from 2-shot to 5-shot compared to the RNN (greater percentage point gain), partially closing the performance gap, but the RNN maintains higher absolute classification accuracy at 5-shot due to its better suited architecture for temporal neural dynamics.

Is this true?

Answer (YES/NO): YES